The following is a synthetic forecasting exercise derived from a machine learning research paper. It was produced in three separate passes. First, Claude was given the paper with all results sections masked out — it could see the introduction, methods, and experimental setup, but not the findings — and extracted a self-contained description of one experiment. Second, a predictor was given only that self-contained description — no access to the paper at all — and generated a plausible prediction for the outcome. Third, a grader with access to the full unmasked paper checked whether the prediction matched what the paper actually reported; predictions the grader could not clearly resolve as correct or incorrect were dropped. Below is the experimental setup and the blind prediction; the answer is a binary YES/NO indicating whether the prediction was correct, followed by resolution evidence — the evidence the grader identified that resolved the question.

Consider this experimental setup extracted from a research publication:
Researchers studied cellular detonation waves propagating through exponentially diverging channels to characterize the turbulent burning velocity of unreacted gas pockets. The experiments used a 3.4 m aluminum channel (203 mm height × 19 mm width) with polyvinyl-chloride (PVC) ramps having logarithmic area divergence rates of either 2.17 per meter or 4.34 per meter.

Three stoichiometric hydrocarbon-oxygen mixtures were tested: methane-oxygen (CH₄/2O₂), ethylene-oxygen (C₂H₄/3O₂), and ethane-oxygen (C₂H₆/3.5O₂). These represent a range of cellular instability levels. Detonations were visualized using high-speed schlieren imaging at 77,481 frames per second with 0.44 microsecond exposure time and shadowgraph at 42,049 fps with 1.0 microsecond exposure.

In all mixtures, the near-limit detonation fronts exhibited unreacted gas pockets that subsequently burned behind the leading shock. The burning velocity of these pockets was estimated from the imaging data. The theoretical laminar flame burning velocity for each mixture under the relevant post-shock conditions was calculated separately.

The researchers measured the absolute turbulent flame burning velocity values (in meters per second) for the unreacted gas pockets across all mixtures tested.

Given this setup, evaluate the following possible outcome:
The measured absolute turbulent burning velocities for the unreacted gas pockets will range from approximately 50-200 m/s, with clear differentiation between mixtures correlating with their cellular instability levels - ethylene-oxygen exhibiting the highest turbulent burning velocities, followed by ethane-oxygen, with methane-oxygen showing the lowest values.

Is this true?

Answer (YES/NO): NO